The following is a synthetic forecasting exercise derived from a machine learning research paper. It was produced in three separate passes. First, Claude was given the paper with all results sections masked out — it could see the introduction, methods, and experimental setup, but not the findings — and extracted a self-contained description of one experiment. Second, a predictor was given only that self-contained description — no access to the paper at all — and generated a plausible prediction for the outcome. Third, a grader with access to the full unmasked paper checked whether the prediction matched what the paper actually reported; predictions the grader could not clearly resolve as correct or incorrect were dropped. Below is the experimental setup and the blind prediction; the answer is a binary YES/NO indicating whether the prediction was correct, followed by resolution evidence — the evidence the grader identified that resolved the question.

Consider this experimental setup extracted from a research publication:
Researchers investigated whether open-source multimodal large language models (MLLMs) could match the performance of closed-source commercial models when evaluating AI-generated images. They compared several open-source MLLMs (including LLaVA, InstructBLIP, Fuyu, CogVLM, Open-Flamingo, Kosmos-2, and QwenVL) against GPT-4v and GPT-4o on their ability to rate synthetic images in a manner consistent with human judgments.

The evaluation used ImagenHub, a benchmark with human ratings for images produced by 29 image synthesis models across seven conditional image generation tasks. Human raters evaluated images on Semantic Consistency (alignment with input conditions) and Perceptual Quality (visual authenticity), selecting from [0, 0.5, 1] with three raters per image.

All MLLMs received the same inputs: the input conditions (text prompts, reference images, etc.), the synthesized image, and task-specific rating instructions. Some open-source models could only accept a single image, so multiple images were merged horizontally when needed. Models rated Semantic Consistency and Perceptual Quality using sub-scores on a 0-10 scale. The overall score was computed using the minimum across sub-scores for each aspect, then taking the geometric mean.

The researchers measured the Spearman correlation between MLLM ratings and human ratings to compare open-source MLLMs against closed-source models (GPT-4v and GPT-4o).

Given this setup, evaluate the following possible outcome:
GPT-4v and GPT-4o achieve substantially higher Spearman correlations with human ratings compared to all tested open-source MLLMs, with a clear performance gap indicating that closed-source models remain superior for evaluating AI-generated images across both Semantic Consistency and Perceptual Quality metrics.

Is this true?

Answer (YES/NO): YES